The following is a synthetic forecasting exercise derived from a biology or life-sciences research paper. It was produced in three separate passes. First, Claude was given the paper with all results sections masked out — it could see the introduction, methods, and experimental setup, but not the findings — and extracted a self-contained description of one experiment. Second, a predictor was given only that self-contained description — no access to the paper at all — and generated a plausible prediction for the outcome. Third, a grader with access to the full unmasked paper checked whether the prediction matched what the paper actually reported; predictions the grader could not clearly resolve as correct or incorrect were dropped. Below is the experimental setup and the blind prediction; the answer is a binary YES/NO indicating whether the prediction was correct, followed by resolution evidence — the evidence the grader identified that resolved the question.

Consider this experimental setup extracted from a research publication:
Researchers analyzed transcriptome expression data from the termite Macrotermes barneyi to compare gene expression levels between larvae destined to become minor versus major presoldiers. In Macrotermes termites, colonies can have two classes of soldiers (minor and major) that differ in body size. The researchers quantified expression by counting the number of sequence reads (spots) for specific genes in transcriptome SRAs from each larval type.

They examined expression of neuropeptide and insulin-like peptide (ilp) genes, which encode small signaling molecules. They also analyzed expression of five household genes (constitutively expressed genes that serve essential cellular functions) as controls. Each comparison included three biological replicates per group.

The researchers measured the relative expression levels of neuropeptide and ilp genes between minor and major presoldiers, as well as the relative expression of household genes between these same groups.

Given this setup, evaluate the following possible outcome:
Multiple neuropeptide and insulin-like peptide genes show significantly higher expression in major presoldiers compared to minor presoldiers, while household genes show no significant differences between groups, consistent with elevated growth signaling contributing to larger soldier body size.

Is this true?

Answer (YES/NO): NO